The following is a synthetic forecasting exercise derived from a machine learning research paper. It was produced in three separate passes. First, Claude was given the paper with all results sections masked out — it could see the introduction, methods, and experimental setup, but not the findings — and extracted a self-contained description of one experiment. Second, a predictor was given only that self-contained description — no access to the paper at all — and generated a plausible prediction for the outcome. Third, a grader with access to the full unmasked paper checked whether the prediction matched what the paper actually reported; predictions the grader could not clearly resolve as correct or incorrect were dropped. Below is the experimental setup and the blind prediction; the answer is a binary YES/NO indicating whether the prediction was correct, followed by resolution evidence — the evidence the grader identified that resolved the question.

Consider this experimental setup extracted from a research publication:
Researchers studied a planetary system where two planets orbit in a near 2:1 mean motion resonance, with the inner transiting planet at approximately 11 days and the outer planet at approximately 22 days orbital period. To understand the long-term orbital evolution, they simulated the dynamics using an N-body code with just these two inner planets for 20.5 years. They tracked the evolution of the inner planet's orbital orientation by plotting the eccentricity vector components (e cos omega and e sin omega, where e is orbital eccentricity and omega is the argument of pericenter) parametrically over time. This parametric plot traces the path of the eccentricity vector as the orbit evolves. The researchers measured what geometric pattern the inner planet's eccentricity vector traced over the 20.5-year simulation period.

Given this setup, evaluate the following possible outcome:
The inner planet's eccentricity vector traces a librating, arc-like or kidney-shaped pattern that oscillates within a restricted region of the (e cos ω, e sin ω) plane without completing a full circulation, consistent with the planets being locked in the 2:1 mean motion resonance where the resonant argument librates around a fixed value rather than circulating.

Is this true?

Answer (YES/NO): NO